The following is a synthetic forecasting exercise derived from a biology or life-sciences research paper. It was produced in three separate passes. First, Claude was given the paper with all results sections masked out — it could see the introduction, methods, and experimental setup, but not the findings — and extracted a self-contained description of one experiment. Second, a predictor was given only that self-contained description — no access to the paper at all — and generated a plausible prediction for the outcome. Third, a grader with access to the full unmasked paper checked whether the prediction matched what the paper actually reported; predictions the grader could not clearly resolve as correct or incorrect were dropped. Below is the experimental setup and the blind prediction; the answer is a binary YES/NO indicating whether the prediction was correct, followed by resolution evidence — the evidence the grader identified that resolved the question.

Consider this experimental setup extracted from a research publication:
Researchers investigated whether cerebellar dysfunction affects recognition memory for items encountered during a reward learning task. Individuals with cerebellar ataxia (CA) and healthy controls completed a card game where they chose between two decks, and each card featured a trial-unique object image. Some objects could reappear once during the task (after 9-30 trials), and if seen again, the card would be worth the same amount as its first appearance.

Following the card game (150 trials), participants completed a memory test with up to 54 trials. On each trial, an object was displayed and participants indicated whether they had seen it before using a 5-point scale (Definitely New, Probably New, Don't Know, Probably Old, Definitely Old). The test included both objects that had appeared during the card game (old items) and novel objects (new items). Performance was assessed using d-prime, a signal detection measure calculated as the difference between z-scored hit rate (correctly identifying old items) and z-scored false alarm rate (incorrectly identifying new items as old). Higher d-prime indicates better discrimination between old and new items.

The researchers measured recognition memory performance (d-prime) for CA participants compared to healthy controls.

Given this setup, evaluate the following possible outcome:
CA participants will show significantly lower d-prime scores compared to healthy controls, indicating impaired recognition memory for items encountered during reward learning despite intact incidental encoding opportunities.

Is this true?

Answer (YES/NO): NO